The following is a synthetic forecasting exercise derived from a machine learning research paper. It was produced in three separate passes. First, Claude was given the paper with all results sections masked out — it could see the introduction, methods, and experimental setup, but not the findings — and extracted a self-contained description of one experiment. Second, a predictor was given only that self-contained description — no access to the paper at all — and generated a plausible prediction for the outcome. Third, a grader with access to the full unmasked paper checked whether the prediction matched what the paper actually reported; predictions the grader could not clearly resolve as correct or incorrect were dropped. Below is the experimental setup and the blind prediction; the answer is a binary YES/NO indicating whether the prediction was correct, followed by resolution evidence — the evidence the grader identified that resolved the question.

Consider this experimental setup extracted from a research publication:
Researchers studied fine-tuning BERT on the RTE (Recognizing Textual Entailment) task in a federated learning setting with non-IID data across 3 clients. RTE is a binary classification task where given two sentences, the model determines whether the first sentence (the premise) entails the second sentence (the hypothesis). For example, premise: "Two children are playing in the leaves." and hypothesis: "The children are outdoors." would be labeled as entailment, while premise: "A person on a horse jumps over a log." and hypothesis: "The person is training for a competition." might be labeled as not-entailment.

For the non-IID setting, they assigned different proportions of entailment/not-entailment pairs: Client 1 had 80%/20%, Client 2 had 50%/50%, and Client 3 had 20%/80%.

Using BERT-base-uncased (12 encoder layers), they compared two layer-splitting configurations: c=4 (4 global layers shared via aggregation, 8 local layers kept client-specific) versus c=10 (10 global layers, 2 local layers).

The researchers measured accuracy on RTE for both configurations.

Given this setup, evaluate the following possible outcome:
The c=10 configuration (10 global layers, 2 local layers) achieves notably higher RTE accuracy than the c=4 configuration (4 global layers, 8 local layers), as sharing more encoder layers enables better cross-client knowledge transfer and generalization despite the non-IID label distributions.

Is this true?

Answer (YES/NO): NO